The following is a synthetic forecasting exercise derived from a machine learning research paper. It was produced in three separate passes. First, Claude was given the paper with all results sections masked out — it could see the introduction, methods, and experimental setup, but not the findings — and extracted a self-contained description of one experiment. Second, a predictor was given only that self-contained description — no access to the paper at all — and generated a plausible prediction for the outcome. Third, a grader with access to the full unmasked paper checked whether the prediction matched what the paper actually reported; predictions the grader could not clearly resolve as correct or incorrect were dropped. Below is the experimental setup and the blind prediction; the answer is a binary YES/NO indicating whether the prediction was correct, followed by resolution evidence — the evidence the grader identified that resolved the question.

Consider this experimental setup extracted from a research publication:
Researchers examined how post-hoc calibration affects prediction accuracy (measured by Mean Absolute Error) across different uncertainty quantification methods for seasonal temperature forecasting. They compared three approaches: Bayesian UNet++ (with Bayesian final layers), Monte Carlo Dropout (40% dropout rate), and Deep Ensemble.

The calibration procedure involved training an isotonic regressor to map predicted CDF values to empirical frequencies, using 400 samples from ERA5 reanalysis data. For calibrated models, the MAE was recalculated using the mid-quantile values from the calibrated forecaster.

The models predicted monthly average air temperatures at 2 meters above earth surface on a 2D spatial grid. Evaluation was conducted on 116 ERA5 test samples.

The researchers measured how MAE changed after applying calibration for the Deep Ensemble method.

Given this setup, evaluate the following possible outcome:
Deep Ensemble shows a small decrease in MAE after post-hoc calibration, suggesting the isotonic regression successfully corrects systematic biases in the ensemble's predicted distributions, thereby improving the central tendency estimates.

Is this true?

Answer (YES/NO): NO